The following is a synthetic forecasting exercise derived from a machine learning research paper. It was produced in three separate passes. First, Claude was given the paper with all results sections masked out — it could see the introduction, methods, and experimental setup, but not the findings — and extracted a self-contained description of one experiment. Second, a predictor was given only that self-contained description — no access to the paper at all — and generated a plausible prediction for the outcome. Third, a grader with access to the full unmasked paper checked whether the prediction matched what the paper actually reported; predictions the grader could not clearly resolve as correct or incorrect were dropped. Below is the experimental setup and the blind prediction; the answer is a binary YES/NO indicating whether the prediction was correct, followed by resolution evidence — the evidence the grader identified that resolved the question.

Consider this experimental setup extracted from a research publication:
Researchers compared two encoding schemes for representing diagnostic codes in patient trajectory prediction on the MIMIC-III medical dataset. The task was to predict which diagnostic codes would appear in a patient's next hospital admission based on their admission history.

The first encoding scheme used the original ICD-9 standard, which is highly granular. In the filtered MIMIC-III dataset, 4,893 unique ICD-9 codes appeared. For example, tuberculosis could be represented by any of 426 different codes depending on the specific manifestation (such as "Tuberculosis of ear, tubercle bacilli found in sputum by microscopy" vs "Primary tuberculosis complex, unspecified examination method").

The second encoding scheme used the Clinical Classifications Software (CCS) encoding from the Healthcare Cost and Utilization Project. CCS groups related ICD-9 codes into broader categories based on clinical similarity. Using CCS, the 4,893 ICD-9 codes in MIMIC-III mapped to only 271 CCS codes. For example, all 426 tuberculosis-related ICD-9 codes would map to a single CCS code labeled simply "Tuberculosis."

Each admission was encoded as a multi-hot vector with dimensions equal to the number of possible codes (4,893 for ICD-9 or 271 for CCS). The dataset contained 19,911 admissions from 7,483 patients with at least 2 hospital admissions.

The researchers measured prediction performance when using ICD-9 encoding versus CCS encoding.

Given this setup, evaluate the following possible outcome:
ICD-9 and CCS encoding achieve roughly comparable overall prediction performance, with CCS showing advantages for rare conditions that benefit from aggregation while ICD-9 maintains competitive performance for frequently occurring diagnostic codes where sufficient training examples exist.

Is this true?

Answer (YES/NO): NO